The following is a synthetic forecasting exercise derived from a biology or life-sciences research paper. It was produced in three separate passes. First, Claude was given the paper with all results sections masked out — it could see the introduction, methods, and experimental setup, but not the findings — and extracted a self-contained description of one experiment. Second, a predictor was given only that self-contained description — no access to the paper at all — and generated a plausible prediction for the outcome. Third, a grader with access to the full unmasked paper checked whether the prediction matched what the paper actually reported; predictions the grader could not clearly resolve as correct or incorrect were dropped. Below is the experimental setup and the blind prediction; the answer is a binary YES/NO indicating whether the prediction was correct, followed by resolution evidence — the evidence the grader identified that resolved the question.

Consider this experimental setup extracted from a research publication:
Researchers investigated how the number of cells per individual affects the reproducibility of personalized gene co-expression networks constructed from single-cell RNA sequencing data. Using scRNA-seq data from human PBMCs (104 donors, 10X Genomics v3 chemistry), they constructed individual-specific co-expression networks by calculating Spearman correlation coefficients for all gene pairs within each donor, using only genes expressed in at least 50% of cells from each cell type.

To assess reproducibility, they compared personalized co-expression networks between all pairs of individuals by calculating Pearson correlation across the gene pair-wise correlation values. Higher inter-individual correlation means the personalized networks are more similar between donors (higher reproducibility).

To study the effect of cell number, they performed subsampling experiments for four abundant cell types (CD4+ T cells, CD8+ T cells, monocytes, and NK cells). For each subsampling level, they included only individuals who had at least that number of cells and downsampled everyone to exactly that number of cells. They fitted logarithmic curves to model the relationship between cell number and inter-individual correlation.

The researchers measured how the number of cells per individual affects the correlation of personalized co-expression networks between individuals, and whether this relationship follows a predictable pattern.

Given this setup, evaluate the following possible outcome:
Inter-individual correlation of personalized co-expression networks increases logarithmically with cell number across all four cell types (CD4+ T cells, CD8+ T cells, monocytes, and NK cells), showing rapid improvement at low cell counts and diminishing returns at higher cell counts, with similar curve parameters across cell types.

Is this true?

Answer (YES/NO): NO